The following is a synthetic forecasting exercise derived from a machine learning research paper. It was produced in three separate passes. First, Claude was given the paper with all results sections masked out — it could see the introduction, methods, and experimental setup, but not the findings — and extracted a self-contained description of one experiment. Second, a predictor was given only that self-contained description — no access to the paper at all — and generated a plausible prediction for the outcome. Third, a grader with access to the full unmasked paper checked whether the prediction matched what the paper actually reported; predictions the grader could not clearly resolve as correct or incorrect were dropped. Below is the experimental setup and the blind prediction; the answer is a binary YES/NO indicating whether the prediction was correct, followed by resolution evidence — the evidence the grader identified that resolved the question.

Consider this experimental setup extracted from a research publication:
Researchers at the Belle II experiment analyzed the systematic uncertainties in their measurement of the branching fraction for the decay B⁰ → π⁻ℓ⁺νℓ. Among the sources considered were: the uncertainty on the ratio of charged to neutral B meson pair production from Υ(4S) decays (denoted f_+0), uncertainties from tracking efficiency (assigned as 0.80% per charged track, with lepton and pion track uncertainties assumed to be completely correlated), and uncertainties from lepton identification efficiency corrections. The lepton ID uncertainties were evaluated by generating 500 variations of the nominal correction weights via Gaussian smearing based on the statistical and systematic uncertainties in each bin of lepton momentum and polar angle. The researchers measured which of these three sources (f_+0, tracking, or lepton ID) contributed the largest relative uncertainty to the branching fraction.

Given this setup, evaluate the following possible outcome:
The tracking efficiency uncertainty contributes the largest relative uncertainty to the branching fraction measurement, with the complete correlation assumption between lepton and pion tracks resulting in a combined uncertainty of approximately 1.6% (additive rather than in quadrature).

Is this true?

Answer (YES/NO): YES